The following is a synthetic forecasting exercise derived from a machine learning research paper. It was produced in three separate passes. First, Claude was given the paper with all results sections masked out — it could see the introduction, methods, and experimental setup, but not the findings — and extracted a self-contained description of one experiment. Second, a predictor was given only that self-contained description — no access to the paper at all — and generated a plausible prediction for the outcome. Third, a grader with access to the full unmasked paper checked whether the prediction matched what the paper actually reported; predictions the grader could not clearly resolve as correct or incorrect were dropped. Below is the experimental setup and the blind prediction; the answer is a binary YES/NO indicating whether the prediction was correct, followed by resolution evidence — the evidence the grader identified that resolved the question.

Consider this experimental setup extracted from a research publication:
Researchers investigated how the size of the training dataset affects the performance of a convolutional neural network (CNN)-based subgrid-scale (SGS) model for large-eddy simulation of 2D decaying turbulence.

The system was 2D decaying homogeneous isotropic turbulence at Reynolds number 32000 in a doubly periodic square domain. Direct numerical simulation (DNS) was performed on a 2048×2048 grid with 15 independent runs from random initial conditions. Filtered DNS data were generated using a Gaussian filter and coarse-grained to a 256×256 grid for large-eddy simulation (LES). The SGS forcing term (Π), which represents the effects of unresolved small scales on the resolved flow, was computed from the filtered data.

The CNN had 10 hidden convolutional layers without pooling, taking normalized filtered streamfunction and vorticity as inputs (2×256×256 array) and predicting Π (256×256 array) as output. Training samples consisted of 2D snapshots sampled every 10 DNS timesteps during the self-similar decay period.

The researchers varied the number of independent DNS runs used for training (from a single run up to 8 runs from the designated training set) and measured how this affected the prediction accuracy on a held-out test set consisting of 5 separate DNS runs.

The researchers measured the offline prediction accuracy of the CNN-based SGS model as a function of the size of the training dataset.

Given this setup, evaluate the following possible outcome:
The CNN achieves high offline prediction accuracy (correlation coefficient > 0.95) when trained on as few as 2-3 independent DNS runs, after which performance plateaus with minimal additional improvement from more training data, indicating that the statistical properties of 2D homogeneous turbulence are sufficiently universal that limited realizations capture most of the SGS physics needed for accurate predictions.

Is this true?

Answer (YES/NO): NO